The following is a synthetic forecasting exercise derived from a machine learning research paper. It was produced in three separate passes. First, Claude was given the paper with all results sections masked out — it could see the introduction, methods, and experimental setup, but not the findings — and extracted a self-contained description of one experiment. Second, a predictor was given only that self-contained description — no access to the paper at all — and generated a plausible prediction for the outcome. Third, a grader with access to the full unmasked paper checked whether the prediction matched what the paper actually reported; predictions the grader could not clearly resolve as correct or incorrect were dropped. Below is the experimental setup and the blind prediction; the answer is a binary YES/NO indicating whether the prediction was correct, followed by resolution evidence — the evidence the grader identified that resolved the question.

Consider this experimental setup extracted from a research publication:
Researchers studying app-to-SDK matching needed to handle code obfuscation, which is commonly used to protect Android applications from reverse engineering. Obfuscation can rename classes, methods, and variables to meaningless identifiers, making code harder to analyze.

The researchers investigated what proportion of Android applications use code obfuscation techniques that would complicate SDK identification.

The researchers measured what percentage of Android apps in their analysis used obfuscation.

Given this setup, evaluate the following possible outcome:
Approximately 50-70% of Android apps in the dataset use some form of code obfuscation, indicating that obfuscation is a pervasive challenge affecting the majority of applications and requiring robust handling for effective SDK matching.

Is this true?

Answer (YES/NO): NO